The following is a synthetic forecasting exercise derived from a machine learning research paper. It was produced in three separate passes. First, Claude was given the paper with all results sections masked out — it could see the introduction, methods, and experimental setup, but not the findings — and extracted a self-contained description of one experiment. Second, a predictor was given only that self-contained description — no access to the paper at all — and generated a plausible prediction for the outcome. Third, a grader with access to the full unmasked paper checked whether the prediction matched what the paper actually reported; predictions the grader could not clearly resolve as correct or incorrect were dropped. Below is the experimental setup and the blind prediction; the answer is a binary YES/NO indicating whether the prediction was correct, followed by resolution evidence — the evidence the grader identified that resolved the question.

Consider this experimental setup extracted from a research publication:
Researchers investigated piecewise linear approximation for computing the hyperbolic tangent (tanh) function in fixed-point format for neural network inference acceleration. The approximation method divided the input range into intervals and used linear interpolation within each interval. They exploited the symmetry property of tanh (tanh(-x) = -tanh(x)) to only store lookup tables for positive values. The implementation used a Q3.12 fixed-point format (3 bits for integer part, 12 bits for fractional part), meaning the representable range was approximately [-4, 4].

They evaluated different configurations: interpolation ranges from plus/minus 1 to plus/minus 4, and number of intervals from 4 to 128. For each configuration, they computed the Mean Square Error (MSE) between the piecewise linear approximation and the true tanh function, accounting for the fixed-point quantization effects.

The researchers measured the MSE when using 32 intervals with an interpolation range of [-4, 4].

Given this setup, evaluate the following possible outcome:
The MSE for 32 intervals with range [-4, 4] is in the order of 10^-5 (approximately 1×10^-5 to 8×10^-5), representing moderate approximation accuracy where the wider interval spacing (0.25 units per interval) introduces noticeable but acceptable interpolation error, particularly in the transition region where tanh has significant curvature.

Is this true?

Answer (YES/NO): NO